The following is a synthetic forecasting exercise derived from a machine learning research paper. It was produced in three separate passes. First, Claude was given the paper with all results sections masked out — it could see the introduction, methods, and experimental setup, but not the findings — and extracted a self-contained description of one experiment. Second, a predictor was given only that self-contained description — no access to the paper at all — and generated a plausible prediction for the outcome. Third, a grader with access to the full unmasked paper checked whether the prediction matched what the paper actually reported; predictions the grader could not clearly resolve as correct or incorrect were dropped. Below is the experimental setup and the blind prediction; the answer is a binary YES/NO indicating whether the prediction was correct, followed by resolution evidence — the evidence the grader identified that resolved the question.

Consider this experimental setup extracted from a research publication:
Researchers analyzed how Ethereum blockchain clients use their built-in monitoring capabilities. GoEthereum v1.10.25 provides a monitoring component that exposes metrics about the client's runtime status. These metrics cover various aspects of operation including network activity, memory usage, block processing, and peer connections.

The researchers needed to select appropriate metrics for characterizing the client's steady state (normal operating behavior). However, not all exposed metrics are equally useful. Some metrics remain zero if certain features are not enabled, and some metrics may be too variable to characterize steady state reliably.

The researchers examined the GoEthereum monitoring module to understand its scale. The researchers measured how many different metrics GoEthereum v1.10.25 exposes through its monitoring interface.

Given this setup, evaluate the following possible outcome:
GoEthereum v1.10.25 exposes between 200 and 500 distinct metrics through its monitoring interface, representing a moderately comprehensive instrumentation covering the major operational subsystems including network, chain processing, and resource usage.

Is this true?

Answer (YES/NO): YES